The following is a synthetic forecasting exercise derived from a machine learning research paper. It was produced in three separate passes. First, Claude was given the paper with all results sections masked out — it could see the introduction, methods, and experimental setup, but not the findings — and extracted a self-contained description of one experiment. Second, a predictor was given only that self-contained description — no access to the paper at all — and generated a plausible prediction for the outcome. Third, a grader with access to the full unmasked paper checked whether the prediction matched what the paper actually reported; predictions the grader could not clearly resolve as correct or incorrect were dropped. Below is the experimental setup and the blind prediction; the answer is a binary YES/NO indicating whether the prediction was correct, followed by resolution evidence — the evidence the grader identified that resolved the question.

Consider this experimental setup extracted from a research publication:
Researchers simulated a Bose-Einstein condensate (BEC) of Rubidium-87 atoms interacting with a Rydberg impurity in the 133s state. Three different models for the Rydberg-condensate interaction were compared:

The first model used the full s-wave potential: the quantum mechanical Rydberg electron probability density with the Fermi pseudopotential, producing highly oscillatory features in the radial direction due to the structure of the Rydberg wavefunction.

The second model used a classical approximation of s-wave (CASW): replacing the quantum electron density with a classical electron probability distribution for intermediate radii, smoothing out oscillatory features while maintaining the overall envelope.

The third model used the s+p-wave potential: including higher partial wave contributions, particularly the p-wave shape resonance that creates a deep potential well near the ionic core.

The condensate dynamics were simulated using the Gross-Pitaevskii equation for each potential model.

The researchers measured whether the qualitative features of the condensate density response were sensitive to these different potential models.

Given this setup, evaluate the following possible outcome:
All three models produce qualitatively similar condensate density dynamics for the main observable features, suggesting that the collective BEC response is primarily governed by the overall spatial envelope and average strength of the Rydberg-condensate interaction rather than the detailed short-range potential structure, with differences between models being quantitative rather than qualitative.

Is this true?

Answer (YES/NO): YES